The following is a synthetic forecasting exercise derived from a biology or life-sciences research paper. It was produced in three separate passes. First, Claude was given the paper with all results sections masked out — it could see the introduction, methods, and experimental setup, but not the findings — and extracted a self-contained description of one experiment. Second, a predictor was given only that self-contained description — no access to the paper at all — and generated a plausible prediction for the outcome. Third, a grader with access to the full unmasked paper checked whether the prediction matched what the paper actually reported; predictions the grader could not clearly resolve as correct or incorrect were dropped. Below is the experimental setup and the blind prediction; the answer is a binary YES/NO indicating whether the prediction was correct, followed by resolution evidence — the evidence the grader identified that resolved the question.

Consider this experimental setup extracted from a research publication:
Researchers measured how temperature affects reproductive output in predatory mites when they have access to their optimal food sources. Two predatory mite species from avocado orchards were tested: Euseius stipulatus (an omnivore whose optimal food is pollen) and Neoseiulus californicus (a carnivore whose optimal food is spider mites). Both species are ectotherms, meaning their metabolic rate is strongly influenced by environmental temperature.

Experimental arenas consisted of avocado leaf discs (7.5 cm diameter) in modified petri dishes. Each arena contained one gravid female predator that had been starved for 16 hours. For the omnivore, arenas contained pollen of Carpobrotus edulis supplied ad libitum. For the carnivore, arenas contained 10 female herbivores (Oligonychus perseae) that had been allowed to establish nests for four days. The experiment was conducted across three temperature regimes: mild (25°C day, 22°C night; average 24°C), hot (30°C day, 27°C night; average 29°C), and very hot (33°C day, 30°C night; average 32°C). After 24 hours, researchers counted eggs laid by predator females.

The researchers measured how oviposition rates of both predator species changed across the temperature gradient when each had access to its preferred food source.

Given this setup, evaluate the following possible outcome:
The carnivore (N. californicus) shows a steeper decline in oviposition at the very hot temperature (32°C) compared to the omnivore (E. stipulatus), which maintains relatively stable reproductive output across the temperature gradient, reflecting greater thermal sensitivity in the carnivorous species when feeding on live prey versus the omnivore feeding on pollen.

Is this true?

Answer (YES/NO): NO